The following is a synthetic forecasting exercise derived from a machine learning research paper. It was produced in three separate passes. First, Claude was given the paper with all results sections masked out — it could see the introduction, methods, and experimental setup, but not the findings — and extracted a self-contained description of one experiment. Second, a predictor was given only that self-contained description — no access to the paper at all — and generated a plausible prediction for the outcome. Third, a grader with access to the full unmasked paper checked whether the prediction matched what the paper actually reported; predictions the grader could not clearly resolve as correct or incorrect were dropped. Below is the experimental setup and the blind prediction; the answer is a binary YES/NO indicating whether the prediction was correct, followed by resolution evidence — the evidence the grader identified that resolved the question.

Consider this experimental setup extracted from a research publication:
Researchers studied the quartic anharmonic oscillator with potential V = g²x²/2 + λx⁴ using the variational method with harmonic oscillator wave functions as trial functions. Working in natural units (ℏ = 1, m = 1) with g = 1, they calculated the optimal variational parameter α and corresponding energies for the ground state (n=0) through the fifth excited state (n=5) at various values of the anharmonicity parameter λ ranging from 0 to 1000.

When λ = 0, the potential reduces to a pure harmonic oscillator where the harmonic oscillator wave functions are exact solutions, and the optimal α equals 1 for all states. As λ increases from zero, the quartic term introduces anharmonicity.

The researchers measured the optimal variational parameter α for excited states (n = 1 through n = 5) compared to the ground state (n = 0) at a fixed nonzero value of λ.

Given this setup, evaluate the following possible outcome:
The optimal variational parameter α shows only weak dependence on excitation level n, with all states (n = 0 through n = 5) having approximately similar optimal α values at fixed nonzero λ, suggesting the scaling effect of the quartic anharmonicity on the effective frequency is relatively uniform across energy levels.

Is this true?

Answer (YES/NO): NO